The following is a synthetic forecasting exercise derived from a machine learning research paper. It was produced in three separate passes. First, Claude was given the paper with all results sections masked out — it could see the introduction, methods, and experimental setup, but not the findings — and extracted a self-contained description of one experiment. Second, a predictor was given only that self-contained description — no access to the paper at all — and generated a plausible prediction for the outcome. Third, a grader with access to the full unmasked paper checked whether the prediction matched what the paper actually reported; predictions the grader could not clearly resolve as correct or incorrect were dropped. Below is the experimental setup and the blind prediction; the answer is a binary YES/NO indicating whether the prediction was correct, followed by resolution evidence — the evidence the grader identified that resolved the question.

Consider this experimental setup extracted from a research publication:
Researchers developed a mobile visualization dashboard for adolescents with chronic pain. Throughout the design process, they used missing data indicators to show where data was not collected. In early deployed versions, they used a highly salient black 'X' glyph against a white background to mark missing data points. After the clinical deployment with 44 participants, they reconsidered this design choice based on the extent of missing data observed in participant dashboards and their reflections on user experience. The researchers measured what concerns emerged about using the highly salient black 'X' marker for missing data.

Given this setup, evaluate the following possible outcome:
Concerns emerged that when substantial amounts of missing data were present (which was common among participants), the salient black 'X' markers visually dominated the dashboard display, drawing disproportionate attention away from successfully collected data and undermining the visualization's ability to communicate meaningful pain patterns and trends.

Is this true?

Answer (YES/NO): NO